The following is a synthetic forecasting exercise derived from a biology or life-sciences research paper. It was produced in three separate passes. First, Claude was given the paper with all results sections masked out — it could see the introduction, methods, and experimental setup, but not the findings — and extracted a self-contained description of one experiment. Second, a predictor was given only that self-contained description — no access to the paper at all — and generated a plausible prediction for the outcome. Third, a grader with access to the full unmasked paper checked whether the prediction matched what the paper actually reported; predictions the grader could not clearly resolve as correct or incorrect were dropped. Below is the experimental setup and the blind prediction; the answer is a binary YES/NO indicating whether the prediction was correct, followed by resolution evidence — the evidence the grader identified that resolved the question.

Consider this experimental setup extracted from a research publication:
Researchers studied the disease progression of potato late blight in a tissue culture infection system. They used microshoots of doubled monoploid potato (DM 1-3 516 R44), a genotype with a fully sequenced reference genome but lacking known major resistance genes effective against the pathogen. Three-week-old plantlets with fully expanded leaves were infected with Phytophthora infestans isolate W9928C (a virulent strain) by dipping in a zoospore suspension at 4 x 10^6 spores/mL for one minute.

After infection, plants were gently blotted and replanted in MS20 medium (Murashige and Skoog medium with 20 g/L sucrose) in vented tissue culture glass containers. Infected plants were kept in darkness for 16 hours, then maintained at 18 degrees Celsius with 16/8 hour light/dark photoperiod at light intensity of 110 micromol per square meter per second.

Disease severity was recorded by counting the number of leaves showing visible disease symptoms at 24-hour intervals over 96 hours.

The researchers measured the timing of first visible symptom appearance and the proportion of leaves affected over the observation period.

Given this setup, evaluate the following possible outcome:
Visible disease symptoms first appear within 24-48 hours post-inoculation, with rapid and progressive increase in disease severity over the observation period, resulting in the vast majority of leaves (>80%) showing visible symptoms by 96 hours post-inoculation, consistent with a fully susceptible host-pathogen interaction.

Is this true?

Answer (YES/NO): YES